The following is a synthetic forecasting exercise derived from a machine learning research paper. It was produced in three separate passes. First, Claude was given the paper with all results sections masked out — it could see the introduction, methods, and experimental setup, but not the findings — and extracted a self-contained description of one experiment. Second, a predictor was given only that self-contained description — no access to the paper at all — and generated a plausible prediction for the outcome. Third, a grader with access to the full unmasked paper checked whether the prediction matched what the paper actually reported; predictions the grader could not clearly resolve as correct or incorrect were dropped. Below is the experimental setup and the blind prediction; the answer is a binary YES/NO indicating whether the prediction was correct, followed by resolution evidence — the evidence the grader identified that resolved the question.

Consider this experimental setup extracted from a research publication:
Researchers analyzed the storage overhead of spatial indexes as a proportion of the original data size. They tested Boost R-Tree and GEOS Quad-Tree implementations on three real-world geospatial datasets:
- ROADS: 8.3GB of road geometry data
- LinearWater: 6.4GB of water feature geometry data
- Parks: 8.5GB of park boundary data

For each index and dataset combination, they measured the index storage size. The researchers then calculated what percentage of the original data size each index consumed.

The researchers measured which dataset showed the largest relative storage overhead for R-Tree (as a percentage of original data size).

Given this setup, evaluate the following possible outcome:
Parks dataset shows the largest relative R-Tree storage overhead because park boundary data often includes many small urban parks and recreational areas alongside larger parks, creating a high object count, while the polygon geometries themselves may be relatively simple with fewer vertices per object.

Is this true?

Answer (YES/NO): NO